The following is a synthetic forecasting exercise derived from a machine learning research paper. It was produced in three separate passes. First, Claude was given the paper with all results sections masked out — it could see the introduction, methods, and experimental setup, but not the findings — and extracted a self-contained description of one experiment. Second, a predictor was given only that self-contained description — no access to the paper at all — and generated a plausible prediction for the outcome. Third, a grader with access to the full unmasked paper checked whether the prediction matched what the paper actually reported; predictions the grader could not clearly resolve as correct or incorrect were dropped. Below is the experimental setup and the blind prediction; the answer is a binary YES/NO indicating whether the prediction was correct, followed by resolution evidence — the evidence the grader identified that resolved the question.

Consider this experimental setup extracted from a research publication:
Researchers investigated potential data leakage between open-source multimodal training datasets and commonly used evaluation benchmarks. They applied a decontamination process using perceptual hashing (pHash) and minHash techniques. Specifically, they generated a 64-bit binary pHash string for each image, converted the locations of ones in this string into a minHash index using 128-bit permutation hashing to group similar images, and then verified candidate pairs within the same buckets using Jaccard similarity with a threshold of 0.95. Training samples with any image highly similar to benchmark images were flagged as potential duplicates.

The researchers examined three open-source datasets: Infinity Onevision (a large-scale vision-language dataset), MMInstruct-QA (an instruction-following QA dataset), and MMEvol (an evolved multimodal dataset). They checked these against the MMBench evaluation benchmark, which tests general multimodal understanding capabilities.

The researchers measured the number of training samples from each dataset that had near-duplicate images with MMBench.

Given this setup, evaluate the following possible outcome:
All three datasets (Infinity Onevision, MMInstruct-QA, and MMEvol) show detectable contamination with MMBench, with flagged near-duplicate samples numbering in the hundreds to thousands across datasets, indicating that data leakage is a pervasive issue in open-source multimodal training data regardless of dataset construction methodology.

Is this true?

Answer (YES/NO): YES